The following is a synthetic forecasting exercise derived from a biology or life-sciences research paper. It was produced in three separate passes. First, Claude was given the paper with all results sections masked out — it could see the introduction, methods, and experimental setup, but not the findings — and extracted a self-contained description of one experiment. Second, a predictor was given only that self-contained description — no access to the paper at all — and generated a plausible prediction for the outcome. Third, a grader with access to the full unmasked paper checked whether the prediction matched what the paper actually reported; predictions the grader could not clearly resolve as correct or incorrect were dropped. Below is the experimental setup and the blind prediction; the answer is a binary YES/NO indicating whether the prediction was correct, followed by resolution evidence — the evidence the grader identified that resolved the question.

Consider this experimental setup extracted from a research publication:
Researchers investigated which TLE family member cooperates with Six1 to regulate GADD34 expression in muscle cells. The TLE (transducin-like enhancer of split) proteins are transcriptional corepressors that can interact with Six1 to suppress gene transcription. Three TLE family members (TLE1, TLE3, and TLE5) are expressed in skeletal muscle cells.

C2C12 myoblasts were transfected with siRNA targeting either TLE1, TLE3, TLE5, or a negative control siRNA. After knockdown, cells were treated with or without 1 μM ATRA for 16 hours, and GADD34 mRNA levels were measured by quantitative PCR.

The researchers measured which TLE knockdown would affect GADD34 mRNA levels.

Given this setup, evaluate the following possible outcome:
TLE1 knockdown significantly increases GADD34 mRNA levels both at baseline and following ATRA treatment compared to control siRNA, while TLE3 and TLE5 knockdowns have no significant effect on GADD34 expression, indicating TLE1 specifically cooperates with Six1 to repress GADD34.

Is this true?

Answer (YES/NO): NO